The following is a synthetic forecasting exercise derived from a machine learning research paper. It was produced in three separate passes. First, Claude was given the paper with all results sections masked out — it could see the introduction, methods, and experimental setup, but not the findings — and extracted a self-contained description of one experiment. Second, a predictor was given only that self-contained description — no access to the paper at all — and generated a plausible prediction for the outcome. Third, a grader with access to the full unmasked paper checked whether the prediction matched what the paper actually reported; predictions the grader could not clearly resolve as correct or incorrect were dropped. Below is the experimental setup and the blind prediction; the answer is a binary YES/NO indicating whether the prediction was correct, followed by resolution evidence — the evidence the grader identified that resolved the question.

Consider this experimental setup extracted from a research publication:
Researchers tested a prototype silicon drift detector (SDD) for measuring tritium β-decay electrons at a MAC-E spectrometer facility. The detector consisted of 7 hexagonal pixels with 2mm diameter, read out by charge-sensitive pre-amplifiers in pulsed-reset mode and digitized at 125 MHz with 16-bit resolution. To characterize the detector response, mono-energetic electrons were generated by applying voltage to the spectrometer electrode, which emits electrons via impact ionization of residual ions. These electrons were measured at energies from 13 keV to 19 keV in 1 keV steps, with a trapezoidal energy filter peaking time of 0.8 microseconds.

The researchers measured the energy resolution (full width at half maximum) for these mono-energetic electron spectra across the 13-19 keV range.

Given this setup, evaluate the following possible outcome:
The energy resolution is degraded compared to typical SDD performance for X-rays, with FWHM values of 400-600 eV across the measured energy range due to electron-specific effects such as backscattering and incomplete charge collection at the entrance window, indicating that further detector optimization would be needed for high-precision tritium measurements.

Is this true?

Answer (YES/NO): NO